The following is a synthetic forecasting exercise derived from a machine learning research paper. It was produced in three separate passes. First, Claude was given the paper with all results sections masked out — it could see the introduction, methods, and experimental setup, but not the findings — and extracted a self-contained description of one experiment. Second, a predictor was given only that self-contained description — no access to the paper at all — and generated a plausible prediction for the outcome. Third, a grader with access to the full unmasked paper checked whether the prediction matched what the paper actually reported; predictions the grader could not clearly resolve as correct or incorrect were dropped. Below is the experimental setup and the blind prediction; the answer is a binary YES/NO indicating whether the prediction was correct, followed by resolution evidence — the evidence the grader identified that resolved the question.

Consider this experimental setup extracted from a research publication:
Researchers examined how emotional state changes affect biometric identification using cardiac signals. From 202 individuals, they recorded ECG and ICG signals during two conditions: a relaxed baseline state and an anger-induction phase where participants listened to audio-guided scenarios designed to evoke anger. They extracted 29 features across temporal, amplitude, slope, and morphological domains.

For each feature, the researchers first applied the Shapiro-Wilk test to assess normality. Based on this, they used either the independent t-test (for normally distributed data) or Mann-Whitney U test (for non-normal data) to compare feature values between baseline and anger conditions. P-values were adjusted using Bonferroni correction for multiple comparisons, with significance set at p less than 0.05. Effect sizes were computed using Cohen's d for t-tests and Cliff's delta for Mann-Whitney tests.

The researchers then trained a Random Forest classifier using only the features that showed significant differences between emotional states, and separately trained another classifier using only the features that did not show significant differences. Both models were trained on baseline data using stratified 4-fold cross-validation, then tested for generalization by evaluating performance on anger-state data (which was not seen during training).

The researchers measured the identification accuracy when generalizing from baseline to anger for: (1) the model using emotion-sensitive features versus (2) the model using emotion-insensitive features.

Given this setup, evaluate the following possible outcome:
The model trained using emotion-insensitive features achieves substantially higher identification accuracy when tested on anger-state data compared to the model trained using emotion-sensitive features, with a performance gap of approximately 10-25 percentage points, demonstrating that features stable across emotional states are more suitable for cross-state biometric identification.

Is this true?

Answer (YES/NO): YES